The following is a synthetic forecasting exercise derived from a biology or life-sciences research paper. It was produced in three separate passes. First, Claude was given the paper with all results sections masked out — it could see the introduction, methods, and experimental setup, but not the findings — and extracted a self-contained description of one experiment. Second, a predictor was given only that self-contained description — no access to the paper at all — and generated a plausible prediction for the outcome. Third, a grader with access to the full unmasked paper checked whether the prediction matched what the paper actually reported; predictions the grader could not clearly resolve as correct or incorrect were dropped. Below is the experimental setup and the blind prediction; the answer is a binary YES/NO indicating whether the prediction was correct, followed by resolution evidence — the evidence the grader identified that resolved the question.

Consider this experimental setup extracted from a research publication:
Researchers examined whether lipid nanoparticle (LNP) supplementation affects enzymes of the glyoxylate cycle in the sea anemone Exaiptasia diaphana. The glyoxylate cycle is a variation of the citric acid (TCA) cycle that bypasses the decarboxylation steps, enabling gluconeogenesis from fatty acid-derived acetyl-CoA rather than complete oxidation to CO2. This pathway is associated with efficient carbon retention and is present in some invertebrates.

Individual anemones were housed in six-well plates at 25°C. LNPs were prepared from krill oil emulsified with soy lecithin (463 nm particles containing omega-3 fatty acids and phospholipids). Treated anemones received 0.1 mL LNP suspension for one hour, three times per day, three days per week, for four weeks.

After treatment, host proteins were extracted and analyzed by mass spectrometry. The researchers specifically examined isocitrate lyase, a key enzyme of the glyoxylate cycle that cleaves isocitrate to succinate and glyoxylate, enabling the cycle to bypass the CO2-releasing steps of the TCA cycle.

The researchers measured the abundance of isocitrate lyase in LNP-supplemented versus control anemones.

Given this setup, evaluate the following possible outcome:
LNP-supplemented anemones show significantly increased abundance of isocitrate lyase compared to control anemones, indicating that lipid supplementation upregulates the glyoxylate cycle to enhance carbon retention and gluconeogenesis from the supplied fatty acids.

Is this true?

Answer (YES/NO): YES